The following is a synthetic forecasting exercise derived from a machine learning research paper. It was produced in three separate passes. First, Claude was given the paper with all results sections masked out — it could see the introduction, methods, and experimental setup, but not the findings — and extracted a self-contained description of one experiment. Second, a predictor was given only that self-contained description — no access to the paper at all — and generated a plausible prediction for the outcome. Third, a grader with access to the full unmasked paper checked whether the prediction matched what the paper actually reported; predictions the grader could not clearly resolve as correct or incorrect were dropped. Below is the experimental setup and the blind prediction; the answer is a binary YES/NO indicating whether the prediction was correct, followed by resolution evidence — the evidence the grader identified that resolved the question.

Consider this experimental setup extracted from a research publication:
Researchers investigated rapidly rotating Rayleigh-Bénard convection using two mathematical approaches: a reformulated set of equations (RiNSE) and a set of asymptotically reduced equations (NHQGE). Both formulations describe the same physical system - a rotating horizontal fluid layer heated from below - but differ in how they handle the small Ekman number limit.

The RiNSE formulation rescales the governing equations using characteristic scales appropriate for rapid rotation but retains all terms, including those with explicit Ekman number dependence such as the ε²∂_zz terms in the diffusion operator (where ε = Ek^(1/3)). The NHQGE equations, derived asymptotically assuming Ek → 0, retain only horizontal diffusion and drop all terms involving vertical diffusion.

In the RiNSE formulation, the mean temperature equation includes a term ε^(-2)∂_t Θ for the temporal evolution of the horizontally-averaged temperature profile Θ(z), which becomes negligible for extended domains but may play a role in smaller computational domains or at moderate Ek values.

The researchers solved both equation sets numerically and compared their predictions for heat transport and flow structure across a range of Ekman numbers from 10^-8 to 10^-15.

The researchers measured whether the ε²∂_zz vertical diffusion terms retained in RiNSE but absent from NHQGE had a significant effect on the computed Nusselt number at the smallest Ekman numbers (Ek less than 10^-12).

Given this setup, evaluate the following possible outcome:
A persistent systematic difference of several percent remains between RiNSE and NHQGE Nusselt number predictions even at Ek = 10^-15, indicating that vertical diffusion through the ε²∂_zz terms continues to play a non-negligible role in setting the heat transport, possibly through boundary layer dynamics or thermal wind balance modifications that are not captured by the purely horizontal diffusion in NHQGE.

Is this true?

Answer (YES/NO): NO